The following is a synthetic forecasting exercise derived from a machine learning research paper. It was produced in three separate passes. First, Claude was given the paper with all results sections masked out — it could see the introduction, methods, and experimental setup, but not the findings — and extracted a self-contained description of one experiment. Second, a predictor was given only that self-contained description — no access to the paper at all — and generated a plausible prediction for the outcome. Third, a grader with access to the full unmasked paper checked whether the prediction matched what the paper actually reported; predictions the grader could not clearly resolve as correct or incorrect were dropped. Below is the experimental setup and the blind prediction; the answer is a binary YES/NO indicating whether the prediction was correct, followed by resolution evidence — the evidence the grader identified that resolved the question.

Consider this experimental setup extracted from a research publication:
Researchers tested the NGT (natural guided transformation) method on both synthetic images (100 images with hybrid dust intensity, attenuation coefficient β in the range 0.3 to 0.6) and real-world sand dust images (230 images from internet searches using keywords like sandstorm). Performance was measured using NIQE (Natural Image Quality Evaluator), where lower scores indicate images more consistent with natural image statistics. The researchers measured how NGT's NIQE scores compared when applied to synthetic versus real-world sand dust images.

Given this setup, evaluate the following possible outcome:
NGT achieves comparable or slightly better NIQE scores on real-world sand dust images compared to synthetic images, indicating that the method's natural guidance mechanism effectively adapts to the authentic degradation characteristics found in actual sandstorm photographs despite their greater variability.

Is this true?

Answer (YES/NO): NO